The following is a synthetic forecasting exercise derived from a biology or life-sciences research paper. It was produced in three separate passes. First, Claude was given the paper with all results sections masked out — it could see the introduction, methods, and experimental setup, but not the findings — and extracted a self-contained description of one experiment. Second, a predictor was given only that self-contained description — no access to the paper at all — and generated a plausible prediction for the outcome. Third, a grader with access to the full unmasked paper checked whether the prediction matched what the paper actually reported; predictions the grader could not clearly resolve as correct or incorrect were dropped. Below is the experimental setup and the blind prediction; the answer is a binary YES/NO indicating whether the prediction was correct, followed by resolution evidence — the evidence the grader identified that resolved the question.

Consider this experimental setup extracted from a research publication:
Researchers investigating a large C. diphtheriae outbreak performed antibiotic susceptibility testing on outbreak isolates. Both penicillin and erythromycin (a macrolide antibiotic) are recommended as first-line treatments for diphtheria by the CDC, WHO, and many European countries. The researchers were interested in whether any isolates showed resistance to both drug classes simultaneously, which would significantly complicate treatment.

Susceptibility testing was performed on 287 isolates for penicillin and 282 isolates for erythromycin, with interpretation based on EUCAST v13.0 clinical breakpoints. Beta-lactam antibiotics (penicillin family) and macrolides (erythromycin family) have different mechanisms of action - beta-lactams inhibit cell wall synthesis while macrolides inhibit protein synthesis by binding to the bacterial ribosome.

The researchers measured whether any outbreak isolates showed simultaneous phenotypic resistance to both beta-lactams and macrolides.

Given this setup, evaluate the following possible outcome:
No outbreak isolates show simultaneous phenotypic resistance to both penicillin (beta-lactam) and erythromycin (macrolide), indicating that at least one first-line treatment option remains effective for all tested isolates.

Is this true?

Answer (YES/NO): YES